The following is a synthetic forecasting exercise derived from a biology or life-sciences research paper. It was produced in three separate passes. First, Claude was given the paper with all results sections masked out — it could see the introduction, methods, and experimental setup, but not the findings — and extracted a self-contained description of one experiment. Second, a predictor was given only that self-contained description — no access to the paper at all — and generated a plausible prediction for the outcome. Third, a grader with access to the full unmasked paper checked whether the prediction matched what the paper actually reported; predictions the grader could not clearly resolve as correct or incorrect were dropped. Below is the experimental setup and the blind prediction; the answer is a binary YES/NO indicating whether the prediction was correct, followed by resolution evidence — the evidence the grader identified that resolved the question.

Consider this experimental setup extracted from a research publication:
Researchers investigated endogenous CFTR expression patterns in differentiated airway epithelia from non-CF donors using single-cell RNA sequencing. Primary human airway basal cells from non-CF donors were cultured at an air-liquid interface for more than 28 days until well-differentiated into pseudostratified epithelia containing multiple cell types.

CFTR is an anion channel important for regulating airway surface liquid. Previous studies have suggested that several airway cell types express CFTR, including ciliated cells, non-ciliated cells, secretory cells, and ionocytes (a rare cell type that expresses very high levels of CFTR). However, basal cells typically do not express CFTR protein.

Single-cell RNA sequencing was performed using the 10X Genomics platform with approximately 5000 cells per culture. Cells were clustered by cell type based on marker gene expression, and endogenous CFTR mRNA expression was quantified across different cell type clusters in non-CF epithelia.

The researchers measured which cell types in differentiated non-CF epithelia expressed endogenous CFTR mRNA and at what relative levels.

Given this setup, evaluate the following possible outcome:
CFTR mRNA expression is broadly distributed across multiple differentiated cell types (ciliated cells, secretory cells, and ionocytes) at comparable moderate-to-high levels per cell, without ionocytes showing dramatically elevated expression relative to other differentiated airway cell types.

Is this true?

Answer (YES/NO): NO